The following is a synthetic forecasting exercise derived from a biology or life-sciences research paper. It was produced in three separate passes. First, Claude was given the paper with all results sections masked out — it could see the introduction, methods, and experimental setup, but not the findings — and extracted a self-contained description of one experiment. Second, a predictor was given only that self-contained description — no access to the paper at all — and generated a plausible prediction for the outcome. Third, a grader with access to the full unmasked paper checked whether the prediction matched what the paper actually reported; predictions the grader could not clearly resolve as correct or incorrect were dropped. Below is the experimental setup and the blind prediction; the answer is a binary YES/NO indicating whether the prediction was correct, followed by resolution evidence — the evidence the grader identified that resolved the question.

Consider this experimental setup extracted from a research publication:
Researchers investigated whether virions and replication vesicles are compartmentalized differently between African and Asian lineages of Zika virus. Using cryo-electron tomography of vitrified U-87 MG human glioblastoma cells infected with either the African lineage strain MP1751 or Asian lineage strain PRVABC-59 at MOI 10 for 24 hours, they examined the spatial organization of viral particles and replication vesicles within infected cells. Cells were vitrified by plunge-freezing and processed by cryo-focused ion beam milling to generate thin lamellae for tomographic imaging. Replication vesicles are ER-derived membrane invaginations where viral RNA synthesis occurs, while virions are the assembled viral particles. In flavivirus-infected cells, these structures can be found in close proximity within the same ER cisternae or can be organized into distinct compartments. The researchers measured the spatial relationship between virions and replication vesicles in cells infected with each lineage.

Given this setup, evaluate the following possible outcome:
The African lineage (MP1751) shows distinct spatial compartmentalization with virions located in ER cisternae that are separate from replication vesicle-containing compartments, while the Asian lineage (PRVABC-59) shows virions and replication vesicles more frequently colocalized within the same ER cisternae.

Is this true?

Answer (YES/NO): YES